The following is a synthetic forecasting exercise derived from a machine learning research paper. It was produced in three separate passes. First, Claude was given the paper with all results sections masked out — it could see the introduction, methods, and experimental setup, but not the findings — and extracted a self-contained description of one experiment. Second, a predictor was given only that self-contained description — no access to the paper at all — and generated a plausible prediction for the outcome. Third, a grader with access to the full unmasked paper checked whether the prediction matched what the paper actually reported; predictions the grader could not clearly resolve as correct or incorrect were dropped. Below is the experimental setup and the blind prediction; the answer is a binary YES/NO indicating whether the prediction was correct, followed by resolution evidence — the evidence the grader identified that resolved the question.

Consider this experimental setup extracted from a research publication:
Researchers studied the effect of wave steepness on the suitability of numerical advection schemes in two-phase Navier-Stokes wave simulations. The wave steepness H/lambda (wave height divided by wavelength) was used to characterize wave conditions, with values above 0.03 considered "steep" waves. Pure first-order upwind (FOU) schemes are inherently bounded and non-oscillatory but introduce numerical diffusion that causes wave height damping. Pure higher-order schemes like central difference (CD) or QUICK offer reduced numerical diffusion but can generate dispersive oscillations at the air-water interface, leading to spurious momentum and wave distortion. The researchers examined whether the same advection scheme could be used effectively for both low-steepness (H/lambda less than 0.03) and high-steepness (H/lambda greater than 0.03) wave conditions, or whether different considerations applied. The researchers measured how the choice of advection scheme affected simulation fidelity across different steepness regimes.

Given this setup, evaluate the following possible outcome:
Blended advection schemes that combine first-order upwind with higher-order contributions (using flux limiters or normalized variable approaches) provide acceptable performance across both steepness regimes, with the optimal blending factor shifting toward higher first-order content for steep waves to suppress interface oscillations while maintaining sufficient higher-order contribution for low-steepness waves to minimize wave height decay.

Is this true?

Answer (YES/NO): NO